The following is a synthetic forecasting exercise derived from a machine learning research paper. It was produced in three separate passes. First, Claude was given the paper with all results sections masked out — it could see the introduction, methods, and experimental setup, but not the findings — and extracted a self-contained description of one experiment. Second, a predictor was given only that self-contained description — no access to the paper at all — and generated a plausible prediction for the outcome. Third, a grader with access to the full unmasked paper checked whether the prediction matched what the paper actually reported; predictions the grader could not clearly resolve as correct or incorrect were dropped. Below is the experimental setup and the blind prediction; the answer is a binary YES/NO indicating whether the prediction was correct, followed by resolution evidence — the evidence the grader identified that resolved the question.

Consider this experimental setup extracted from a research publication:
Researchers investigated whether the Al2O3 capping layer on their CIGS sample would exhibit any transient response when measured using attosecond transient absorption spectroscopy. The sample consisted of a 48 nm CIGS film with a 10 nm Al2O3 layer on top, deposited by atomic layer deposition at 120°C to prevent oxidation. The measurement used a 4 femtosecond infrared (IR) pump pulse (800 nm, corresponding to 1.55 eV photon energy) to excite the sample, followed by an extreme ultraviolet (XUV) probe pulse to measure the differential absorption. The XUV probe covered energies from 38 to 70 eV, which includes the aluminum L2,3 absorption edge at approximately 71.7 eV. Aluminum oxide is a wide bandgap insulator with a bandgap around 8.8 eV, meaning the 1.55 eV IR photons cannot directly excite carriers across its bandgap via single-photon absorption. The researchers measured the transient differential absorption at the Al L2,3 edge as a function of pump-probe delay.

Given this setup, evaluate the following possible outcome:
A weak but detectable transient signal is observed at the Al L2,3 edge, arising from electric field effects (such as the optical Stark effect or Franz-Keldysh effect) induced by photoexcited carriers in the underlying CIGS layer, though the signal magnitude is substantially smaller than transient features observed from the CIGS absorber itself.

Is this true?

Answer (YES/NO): NO